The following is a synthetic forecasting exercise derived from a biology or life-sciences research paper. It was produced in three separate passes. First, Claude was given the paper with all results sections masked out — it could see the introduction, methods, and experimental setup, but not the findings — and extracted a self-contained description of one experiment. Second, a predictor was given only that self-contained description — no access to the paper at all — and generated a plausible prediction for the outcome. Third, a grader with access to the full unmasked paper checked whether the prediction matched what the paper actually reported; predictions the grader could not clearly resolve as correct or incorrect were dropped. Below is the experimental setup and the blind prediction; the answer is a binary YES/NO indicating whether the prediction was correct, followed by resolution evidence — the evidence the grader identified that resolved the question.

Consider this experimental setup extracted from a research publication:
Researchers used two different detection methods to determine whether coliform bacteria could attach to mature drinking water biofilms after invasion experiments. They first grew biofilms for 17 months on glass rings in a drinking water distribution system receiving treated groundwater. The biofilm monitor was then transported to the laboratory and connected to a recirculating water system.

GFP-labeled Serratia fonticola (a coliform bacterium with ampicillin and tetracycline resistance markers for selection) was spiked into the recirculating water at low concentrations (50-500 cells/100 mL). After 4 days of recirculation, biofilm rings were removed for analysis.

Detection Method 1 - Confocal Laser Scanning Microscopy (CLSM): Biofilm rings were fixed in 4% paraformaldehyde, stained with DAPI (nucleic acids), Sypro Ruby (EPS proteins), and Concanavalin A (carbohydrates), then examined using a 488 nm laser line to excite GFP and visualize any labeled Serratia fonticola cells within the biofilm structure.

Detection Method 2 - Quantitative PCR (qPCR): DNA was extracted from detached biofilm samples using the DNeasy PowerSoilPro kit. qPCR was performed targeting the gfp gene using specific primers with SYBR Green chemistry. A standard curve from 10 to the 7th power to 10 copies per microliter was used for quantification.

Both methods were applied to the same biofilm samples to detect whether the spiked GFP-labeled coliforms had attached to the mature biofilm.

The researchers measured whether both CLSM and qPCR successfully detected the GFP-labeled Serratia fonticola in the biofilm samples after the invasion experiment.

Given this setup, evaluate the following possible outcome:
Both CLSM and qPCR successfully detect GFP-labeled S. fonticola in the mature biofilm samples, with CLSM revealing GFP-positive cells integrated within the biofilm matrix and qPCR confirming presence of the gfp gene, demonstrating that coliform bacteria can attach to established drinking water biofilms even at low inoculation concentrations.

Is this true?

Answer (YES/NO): YES